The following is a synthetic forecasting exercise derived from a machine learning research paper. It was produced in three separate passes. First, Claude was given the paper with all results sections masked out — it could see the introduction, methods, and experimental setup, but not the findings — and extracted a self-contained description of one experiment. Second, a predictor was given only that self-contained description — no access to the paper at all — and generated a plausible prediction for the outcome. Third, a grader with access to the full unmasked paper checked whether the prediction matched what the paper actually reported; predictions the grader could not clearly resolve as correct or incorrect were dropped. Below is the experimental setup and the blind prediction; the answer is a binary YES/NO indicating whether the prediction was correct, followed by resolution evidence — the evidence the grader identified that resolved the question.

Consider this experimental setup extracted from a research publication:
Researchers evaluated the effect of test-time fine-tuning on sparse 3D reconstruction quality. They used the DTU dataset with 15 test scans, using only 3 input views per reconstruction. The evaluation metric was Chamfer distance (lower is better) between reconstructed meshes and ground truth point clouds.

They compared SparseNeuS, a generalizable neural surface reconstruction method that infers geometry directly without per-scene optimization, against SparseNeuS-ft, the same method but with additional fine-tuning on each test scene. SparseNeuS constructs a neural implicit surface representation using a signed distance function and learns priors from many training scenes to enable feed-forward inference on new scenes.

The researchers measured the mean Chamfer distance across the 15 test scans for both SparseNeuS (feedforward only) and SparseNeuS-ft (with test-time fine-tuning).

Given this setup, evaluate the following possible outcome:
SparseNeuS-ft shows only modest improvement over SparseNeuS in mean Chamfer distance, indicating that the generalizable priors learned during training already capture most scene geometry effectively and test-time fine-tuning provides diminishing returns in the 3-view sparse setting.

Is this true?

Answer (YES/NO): NO